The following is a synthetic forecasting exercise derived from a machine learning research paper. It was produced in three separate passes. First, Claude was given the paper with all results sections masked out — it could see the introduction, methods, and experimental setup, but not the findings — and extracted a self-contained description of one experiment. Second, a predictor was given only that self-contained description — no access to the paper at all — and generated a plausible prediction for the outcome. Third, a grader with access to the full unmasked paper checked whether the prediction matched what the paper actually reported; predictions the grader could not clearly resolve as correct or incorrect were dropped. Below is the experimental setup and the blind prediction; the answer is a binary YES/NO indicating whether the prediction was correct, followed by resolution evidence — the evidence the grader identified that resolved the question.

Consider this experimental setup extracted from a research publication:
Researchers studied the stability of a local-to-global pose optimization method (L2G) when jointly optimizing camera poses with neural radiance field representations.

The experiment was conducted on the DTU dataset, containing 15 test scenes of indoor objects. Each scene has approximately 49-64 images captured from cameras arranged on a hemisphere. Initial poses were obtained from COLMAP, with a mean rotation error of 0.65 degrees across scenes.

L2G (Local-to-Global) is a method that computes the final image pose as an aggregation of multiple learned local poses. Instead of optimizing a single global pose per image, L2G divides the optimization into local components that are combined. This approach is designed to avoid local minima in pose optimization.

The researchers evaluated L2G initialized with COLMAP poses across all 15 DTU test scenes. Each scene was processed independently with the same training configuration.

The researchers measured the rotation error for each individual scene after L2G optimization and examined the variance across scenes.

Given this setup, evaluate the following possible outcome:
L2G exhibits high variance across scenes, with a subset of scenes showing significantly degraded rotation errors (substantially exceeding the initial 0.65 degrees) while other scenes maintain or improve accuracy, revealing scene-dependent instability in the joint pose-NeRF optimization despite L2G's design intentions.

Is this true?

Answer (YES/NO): YES